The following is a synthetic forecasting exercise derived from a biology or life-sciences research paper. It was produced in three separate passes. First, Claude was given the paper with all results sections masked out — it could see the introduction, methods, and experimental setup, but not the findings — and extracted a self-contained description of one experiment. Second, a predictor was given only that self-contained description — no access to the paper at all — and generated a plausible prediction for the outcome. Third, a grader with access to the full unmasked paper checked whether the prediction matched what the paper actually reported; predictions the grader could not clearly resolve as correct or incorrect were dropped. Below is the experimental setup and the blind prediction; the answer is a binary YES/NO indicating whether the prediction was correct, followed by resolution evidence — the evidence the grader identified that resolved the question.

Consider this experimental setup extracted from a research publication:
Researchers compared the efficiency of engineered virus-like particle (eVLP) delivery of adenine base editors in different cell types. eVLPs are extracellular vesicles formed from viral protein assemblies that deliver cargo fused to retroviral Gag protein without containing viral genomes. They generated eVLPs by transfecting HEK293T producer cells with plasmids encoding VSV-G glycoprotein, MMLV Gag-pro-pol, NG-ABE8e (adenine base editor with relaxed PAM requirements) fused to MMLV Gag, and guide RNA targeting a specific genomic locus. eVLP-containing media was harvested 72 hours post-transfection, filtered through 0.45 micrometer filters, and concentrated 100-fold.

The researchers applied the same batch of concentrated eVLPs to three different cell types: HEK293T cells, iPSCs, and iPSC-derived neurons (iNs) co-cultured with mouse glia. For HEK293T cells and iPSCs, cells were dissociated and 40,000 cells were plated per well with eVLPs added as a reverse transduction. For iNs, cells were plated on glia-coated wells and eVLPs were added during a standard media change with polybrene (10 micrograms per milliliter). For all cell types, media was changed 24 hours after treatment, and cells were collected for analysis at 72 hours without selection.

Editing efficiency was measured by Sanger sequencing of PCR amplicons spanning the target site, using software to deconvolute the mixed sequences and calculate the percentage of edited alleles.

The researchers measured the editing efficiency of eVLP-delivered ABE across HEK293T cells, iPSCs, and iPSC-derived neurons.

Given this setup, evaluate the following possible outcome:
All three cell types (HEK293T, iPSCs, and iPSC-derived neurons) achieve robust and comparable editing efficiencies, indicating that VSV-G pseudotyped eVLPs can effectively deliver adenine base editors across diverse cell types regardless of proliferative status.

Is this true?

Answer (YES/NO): NO